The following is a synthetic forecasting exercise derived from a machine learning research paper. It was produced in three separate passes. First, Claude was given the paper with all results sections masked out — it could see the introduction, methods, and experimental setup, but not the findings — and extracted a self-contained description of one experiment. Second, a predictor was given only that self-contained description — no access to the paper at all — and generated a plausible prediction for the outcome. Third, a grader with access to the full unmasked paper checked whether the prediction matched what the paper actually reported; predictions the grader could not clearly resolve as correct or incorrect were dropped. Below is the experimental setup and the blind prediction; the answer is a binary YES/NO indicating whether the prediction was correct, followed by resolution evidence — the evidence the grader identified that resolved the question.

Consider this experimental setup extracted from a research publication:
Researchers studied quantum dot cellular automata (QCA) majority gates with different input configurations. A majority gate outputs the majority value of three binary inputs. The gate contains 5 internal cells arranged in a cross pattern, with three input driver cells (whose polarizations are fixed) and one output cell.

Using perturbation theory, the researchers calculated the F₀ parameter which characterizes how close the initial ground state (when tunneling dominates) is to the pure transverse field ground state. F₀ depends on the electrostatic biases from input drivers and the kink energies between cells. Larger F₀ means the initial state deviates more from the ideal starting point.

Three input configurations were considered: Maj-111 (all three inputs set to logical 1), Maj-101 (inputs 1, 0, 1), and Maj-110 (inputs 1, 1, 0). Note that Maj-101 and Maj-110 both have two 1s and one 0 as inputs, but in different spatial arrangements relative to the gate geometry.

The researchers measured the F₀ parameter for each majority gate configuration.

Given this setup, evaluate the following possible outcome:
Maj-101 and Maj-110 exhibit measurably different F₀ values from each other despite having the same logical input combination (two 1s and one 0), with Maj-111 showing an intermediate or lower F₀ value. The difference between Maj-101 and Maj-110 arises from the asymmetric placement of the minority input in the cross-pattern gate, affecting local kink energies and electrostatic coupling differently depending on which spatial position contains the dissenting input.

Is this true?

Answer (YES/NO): NO